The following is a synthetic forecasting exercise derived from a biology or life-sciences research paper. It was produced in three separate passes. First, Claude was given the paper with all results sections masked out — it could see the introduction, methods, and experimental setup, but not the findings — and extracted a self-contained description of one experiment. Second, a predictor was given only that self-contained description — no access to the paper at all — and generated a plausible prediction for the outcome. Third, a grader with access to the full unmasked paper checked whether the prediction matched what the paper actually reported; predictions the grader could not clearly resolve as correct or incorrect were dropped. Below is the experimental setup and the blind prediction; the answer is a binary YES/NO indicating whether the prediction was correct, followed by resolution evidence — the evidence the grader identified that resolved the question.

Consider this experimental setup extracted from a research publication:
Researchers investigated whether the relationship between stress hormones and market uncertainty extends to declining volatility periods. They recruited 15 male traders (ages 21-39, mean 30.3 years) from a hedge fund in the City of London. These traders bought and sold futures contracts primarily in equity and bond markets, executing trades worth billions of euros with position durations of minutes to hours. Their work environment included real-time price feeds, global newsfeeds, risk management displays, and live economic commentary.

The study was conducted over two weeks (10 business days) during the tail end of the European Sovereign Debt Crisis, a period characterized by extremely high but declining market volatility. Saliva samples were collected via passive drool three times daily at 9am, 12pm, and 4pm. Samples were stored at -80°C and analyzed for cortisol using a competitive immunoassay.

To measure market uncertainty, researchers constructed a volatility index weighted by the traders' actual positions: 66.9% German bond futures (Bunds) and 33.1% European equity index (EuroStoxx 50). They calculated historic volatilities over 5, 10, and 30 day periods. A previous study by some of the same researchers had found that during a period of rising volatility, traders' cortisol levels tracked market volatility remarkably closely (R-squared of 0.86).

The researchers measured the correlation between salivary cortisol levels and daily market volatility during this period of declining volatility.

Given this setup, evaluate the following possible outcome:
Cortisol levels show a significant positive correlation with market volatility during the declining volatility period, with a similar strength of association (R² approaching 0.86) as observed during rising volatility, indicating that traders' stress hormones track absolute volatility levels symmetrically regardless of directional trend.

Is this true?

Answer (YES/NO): NO